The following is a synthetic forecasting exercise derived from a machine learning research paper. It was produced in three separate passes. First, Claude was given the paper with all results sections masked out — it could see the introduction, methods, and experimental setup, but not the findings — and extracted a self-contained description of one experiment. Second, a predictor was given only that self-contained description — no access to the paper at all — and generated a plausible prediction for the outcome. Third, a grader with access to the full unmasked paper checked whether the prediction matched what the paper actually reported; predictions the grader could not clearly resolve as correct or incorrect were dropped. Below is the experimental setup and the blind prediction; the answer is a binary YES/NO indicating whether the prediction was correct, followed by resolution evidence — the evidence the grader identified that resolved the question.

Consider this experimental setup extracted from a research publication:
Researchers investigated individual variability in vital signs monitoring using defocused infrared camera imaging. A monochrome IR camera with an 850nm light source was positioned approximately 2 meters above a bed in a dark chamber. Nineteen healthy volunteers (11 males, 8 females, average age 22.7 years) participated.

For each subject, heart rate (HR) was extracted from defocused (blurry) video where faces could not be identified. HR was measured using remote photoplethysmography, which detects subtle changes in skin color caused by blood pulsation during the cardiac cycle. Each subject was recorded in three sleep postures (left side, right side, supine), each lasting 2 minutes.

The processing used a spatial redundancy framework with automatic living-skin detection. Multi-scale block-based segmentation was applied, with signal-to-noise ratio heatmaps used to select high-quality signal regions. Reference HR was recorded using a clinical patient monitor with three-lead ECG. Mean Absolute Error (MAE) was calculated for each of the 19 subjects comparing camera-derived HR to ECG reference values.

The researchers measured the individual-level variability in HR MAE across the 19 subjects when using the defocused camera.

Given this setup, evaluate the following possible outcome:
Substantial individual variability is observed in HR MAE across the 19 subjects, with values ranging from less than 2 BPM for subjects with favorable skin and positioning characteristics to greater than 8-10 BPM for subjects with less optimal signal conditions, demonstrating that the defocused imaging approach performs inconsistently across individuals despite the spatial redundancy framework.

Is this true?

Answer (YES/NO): YES